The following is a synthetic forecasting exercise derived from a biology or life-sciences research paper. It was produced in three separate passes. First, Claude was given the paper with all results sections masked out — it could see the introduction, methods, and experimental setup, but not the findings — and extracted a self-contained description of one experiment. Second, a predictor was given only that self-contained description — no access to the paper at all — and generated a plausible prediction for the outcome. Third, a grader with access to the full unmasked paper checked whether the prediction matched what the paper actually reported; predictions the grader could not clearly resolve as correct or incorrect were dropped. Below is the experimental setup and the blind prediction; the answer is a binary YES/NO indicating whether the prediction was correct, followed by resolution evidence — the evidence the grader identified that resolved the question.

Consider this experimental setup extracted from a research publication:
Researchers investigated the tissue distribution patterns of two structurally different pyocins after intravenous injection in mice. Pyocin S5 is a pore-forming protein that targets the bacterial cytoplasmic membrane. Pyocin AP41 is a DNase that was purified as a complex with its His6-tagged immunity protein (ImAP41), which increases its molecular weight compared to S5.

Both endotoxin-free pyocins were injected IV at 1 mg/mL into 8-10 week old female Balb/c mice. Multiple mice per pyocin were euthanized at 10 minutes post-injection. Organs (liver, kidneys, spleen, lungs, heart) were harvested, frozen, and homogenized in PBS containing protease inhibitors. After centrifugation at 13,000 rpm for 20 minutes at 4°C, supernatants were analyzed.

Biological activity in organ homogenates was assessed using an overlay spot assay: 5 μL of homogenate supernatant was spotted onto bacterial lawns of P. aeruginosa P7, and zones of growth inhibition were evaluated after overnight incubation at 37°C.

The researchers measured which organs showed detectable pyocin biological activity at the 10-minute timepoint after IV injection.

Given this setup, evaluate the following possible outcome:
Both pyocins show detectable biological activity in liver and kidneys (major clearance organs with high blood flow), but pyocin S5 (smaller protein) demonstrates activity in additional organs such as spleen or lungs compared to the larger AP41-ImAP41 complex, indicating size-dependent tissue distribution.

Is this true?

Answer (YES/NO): NO